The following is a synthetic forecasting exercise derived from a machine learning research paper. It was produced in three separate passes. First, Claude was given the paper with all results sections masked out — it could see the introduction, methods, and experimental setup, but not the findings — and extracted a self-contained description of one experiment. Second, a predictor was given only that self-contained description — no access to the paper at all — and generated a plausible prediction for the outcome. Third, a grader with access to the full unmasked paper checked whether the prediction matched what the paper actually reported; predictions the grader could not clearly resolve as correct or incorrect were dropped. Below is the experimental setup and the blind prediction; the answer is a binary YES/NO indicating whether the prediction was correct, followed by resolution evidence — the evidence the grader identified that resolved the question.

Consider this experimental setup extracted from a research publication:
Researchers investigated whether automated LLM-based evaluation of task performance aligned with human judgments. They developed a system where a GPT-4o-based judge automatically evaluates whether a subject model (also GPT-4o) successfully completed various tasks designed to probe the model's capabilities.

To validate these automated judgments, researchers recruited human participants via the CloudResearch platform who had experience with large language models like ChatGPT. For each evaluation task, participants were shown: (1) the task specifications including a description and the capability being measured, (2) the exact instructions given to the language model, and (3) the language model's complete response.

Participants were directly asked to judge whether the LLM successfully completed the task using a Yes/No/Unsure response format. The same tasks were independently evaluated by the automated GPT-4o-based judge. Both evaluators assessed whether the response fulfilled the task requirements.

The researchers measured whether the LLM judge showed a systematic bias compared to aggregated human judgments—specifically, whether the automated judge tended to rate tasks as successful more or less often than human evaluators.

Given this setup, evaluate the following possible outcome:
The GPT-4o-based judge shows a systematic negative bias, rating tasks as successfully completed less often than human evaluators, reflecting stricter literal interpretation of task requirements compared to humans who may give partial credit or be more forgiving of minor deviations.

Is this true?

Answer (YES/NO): NO